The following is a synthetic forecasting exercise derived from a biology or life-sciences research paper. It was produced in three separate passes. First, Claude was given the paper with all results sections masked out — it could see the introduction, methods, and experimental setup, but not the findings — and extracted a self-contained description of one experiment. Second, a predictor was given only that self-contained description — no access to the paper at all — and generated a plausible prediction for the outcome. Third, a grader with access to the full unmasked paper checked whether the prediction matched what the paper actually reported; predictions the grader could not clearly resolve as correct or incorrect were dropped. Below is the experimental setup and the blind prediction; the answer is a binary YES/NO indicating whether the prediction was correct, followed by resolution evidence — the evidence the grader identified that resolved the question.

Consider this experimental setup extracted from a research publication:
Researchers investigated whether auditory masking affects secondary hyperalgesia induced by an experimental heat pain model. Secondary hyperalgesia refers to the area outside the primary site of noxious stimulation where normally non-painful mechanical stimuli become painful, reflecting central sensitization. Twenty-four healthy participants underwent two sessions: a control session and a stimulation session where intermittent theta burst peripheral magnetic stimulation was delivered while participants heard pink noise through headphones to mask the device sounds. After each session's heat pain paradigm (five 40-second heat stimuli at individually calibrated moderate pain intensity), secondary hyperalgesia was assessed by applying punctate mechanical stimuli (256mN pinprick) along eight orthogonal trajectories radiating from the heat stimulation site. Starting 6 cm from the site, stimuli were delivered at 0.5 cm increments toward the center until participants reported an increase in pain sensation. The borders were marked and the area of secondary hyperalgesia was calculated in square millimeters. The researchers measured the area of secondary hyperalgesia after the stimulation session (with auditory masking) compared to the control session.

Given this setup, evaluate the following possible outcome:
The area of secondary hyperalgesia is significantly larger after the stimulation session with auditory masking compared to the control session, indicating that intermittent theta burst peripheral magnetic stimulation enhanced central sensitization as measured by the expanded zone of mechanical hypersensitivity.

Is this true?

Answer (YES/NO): NO